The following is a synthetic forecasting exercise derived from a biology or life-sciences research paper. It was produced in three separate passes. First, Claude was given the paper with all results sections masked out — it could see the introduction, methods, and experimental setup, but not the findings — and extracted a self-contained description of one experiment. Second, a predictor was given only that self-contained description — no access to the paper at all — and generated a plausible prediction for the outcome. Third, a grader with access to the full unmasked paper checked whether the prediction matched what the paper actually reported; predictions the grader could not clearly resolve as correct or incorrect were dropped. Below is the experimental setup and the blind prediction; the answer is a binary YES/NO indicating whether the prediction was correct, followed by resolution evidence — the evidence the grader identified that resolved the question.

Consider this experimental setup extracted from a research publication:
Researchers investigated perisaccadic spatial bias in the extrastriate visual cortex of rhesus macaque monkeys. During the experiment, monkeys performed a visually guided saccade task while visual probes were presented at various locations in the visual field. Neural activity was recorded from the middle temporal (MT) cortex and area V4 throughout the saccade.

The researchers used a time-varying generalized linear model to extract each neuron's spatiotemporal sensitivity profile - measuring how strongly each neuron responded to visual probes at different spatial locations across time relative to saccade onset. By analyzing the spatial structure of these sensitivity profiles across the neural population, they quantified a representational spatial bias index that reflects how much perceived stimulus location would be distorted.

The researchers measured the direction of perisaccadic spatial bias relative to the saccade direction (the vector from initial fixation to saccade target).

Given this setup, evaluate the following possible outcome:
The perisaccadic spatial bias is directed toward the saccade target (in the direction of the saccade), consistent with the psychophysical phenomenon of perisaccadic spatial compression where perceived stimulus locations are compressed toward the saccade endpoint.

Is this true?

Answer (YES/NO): NO